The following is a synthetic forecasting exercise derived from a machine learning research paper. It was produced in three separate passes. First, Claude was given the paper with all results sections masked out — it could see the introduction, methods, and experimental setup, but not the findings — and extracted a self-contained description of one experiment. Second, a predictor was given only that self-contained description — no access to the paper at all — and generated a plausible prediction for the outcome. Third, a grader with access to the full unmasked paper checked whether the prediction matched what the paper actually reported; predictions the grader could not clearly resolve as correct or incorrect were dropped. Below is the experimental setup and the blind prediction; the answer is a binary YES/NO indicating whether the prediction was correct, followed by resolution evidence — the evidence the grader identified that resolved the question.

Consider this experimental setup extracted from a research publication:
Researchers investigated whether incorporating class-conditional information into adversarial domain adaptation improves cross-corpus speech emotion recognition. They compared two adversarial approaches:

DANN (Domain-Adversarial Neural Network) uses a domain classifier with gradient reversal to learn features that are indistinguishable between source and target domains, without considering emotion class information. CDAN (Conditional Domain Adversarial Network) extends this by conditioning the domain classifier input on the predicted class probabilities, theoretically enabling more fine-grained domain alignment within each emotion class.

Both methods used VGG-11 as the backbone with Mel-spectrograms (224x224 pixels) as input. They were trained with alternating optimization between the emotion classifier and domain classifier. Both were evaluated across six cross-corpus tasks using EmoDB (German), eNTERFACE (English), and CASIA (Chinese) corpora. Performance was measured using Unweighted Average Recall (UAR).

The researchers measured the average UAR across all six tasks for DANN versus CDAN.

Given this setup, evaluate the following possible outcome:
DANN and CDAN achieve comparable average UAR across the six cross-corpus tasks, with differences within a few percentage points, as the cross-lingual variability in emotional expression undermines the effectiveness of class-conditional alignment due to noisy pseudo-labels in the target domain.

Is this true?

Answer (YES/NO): YES